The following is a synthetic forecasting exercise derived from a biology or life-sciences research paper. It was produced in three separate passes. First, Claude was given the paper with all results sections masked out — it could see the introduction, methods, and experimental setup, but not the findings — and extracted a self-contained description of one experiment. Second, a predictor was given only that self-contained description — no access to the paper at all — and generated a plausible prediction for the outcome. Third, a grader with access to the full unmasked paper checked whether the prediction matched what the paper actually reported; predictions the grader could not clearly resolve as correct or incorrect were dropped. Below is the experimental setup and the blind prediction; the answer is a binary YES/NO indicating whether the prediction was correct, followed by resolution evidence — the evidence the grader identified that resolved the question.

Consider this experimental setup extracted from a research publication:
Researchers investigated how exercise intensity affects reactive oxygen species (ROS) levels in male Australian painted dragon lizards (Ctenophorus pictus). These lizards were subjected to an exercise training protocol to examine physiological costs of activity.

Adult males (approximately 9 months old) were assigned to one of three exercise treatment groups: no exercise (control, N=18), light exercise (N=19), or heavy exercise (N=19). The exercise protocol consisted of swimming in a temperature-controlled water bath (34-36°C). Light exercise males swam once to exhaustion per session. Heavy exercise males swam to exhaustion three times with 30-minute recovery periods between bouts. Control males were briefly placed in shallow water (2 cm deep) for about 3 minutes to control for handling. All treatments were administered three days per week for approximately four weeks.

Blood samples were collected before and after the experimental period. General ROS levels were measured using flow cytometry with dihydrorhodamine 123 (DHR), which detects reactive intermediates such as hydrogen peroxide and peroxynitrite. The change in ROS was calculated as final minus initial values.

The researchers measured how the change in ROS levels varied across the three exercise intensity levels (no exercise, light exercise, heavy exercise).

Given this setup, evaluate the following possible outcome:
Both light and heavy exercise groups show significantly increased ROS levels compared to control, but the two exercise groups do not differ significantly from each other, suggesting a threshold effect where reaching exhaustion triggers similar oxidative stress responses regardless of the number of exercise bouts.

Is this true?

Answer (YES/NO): NO